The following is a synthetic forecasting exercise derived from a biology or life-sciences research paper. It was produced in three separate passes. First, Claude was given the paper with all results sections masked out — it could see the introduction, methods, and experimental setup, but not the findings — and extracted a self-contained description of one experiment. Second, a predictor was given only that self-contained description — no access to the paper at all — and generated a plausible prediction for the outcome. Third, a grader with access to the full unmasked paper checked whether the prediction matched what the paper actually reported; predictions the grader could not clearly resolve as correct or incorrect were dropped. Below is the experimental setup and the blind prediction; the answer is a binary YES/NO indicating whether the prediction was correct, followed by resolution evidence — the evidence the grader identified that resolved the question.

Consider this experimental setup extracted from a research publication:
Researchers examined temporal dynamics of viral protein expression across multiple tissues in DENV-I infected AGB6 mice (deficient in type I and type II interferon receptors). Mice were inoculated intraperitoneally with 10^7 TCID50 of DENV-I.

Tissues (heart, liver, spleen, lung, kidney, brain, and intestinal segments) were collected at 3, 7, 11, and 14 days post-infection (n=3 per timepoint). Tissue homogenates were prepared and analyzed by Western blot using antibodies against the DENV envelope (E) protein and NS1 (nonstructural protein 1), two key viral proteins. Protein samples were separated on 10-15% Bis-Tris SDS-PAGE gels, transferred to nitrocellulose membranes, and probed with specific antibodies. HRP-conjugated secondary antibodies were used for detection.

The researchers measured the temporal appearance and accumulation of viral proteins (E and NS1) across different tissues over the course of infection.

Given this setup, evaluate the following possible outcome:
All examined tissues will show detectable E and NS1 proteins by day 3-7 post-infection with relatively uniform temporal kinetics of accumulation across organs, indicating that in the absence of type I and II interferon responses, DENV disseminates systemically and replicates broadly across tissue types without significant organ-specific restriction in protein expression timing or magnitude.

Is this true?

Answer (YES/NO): NO